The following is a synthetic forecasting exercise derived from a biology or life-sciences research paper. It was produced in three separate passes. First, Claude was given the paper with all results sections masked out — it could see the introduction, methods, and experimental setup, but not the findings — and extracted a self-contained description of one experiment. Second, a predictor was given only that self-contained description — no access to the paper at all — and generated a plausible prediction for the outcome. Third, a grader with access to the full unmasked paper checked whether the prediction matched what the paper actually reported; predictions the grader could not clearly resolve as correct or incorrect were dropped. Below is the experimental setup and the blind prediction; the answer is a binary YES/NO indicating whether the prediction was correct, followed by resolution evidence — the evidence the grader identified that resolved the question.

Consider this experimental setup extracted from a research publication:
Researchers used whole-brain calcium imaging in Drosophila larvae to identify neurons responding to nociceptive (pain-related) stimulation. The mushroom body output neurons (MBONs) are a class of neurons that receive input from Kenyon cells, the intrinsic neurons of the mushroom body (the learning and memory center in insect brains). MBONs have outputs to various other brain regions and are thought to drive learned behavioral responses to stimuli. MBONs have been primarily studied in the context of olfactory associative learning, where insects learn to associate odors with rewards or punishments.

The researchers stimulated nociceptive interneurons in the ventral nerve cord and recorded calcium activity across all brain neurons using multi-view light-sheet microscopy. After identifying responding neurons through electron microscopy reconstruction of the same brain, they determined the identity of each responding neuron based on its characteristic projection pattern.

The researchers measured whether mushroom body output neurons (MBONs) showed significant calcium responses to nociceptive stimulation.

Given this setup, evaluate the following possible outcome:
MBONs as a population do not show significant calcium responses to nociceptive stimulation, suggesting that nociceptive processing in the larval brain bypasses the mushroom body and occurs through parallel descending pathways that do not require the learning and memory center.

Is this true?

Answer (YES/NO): NO